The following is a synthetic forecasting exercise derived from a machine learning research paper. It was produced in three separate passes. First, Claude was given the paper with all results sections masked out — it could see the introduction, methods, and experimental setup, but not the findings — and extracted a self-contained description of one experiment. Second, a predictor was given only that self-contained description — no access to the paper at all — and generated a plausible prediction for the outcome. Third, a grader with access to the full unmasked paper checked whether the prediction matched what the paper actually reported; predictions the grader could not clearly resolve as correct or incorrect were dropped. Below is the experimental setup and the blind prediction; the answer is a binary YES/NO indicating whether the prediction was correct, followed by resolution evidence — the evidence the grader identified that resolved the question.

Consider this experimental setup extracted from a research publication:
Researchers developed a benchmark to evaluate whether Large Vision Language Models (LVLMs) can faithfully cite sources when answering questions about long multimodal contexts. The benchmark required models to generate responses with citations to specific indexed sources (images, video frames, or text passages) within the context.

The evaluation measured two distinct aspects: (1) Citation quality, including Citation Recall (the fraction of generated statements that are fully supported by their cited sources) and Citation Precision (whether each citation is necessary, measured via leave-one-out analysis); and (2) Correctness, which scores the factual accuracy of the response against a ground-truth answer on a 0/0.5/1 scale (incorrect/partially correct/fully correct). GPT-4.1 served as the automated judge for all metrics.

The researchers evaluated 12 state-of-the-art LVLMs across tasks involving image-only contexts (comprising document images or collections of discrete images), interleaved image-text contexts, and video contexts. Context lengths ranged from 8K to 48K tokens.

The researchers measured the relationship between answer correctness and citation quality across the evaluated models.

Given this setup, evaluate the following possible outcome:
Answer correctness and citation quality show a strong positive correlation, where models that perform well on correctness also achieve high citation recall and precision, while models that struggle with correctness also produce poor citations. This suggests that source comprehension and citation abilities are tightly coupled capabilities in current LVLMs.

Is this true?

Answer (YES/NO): NO